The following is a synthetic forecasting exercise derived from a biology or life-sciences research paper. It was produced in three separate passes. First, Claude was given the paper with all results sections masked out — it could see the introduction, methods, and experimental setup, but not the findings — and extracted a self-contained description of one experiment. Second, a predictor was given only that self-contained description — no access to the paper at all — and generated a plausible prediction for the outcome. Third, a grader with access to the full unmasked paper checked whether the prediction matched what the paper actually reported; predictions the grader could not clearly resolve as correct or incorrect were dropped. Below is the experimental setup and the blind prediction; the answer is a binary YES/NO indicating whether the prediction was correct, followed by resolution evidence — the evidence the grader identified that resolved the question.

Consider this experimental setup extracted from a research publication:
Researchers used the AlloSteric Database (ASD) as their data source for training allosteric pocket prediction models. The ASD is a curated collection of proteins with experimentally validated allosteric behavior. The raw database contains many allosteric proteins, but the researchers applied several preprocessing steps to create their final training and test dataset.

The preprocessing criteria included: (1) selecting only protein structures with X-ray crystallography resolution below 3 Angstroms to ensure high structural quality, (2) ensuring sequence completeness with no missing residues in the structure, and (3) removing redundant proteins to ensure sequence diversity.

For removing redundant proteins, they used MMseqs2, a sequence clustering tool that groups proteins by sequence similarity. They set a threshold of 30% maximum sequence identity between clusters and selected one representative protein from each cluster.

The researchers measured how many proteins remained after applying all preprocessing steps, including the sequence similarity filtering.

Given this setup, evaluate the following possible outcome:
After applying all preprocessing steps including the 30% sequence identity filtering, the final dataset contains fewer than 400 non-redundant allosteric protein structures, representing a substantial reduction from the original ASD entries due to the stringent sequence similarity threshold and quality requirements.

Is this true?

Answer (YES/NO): YES